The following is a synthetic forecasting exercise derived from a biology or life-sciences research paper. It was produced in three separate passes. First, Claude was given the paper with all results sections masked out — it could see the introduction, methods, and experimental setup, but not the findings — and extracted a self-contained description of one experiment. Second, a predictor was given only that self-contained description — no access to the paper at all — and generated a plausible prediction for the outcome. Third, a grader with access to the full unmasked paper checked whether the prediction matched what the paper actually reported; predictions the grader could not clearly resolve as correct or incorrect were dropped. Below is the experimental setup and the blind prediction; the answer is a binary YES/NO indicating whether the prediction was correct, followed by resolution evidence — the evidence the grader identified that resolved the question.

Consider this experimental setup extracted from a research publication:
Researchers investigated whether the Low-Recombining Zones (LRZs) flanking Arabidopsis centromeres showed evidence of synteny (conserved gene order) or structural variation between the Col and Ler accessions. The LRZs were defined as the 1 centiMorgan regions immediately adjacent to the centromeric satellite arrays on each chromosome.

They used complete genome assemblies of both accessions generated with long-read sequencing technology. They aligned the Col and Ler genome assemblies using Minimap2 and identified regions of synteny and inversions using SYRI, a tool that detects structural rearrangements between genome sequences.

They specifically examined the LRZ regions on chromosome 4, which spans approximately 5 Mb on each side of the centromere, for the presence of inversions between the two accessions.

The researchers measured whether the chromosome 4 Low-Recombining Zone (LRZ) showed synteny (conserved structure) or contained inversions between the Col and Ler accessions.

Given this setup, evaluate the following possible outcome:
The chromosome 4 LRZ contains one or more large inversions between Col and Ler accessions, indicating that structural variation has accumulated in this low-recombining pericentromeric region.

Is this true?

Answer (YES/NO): YES